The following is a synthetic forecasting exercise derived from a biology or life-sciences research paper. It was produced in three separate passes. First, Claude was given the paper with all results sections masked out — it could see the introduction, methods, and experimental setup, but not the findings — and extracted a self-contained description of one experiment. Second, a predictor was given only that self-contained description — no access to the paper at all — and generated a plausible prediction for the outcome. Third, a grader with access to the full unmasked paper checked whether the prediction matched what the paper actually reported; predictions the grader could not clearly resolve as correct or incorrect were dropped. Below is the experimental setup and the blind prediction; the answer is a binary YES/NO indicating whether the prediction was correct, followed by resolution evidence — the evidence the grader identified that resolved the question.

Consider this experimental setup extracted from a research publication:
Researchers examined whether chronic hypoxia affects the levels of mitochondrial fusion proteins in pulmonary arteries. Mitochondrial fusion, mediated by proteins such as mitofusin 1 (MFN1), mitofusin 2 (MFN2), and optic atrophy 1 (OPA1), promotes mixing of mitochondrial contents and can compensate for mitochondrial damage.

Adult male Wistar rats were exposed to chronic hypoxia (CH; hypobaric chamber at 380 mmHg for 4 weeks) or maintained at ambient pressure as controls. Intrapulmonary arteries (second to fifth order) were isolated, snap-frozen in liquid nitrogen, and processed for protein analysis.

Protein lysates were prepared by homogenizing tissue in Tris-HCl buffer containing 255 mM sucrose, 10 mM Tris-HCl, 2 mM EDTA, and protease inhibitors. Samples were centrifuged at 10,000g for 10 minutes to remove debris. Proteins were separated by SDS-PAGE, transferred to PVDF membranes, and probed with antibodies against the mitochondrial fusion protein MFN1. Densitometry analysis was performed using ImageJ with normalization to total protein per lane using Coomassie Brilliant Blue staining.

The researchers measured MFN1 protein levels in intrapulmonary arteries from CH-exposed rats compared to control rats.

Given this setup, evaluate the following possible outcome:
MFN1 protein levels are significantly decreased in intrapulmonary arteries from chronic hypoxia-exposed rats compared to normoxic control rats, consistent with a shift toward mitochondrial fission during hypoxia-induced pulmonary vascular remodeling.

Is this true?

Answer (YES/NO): NO